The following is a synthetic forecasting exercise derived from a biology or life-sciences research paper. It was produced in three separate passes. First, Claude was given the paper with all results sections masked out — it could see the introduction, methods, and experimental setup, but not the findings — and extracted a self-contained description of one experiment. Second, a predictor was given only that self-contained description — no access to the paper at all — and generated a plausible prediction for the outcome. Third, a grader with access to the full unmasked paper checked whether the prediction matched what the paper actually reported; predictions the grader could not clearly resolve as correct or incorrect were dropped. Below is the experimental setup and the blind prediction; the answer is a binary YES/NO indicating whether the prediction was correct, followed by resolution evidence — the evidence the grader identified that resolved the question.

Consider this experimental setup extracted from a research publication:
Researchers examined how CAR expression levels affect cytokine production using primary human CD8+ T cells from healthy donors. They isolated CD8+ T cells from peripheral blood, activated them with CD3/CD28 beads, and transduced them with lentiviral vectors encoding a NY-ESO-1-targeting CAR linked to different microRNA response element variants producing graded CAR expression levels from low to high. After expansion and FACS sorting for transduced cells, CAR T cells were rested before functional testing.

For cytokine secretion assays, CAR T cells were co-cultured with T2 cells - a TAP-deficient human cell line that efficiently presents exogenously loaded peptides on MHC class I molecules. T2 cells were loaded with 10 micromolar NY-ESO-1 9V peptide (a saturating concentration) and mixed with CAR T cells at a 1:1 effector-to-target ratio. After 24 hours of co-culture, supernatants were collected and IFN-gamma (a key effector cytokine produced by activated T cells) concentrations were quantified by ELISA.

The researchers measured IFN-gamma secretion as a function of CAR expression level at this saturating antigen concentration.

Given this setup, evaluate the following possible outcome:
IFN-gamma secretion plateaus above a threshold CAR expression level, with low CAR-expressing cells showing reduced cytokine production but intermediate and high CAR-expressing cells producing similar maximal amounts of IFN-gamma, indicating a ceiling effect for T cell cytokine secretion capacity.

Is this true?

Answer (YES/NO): NO